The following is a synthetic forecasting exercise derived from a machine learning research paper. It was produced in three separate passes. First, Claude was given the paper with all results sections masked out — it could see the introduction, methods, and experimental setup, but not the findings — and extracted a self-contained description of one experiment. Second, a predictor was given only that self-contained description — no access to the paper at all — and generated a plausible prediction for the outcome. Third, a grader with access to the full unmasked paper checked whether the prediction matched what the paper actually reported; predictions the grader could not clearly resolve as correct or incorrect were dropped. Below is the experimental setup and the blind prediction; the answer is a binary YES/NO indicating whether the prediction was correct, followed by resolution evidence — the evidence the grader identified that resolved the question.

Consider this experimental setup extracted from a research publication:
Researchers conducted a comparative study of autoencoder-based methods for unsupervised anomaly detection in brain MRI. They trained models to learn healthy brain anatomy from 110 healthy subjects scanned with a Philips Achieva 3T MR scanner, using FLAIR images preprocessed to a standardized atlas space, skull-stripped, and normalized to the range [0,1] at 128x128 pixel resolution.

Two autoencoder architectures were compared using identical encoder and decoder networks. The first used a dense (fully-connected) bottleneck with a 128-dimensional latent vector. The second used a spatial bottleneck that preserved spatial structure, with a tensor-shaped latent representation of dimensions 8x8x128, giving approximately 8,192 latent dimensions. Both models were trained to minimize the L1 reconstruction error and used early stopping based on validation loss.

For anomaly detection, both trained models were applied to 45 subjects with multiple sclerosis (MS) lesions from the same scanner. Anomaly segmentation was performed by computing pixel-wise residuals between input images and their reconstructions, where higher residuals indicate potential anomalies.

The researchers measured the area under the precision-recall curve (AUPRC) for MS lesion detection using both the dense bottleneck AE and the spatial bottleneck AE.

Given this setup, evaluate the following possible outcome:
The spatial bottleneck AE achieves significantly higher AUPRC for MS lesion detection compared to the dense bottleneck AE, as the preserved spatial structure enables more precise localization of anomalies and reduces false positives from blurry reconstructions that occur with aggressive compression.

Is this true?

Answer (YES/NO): NO